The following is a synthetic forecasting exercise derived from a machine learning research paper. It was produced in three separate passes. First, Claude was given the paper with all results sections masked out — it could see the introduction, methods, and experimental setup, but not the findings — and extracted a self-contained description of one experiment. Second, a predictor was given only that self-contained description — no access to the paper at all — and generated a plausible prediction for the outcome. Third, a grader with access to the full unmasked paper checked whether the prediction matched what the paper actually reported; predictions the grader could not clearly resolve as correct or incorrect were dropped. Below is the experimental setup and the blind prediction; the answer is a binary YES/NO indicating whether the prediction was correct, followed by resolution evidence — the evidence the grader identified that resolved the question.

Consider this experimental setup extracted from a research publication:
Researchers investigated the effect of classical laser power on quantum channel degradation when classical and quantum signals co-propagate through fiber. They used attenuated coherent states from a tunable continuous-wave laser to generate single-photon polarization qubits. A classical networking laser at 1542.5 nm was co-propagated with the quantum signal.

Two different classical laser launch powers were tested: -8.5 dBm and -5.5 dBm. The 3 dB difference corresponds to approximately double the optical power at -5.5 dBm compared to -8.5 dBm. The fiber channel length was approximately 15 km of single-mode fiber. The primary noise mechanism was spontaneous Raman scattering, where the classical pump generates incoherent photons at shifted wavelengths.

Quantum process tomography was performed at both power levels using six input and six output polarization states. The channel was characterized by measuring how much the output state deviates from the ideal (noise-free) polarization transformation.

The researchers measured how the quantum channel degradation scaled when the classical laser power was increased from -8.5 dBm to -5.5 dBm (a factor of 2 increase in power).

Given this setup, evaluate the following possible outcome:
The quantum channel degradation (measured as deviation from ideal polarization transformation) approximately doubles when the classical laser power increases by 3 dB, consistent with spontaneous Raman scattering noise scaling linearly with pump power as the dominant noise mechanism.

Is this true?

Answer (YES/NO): YES